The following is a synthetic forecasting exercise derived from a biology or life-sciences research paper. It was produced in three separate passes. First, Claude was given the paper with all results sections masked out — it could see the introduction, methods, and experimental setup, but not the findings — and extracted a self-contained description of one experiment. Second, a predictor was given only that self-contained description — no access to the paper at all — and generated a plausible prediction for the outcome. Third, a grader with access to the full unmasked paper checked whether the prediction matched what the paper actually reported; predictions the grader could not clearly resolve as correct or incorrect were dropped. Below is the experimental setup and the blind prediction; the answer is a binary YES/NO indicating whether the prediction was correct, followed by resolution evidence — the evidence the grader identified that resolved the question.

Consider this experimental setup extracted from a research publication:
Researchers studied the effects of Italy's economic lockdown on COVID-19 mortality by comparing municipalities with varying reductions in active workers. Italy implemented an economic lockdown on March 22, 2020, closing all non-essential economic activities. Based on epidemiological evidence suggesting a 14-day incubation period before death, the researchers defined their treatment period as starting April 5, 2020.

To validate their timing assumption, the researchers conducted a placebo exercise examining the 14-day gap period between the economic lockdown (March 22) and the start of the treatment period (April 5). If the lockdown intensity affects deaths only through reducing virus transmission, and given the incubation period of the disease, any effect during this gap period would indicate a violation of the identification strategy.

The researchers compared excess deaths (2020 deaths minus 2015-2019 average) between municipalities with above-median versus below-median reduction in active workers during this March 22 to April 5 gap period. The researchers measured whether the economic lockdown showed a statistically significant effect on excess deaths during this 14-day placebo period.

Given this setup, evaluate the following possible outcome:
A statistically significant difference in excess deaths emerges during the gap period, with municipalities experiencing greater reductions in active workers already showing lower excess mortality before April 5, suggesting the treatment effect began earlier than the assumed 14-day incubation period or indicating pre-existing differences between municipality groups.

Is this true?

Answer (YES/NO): NO